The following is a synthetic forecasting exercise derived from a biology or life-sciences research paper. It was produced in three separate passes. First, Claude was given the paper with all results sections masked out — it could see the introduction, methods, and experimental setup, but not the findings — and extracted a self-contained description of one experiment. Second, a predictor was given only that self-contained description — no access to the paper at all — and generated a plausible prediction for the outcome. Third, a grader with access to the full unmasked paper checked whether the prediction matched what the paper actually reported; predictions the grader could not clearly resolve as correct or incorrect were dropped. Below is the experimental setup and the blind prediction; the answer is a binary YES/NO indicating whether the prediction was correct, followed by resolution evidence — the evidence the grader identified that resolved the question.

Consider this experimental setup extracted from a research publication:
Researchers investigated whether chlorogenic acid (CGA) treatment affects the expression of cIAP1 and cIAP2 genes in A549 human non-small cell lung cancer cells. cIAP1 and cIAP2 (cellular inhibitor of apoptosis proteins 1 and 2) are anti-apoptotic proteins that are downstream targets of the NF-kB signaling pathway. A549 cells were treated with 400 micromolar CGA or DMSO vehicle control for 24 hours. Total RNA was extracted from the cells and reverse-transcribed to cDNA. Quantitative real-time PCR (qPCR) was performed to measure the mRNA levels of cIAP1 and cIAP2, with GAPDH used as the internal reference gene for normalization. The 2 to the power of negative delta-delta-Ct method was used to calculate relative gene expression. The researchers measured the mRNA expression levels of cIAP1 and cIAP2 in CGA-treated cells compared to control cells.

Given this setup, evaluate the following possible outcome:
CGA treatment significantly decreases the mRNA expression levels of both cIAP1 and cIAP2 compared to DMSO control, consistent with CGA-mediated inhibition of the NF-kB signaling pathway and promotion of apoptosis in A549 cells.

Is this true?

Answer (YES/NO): YES